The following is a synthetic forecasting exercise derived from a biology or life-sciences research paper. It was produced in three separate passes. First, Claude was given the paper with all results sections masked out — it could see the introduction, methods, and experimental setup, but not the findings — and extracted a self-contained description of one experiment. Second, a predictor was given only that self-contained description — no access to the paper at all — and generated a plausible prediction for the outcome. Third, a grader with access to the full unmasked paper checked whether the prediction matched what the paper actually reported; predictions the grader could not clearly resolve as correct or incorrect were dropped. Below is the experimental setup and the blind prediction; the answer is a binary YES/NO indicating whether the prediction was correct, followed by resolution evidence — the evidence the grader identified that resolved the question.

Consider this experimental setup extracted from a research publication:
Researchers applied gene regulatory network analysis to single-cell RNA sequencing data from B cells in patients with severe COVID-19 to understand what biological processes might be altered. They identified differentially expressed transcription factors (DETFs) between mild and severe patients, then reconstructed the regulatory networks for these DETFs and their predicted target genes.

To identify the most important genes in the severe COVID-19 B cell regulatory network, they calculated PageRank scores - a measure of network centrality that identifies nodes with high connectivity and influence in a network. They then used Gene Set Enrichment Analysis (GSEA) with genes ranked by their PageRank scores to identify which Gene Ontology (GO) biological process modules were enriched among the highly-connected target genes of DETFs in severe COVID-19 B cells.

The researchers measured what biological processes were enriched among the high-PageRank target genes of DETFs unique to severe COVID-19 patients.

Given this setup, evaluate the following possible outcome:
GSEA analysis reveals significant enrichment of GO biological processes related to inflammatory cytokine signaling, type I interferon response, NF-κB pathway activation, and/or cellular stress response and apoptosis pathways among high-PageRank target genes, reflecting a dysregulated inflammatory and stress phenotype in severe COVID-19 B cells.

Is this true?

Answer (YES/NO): NO